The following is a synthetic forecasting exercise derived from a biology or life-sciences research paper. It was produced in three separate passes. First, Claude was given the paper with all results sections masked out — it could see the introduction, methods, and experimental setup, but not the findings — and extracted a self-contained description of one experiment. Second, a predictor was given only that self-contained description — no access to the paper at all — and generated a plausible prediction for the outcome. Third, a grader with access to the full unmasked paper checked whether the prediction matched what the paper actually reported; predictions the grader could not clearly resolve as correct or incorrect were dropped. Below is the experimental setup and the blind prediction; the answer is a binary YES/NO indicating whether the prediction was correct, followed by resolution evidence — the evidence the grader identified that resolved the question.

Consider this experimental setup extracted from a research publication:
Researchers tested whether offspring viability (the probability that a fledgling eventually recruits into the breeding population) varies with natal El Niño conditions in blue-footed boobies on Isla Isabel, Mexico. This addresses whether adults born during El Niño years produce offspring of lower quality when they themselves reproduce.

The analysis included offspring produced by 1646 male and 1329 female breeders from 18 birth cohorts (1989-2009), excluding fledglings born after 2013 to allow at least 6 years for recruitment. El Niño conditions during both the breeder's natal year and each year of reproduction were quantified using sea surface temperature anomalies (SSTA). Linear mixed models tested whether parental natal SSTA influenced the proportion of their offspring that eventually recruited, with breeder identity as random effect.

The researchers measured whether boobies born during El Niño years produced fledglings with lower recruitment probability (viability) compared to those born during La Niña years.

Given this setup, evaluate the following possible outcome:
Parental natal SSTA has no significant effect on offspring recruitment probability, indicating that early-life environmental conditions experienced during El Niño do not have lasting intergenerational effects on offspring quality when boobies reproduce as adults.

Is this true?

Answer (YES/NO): YES